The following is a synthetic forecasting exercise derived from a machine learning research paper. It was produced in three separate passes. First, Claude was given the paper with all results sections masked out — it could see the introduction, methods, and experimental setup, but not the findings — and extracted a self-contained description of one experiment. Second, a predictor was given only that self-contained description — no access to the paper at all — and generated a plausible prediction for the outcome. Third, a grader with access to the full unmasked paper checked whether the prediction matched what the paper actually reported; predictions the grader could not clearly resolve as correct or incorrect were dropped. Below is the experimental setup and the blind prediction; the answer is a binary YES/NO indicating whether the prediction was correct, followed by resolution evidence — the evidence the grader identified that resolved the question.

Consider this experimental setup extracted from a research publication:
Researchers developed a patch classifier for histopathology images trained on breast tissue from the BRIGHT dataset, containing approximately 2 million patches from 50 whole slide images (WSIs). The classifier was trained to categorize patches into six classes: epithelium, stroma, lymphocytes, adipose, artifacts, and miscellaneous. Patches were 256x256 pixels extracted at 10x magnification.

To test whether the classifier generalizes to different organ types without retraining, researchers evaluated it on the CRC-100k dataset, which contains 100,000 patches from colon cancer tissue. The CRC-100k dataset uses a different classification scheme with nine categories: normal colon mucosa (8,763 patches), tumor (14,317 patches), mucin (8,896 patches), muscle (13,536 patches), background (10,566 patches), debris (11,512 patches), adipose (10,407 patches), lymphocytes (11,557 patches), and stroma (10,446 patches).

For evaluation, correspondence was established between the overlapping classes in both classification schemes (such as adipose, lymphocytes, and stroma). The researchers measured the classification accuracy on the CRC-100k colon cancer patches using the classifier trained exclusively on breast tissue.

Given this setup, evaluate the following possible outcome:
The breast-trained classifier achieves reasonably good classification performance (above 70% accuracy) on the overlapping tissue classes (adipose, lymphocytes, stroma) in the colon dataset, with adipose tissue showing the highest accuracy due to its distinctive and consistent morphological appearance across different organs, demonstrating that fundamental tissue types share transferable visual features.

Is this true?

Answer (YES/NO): YES